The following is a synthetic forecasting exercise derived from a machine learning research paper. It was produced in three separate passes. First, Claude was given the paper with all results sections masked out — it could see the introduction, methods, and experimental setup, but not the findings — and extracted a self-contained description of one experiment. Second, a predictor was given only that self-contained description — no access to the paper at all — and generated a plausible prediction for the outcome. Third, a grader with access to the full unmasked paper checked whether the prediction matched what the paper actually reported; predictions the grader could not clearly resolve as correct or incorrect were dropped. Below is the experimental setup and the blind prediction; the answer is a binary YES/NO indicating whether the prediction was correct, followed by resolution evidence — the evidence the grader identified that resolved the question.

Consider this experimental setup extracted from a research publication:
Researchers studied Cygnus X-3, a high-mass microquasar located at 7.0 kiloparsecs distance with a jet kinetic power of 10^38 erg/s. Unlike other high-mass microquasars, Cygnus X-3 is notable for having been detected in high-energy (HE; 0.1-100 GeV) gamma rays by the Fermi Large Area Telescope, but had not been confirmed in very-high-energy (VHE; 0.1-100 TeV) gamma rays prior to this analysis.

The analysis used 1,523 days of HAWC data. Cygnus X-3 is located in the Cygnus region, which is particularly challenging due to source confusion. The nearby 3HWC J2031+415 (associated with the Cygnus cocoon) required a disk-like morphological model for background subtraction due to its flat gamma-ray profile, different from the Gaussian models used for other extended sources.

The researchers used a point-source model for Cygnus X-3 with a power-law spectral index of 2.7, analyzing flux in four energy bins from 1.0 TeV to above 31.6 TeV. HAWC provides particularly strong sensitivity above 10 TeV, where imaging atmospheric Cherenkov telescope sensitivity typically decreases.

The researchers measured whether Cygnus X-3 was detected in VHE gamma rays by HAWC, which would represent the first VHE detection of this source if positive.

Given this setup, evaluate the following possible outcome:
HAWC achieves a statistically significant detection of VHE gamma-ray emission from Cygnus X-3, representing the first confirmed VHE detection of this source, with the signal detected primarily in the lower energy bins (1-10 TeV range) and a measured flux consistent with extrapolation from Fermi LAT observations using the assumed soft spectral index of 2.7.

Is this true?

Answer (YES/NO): NO